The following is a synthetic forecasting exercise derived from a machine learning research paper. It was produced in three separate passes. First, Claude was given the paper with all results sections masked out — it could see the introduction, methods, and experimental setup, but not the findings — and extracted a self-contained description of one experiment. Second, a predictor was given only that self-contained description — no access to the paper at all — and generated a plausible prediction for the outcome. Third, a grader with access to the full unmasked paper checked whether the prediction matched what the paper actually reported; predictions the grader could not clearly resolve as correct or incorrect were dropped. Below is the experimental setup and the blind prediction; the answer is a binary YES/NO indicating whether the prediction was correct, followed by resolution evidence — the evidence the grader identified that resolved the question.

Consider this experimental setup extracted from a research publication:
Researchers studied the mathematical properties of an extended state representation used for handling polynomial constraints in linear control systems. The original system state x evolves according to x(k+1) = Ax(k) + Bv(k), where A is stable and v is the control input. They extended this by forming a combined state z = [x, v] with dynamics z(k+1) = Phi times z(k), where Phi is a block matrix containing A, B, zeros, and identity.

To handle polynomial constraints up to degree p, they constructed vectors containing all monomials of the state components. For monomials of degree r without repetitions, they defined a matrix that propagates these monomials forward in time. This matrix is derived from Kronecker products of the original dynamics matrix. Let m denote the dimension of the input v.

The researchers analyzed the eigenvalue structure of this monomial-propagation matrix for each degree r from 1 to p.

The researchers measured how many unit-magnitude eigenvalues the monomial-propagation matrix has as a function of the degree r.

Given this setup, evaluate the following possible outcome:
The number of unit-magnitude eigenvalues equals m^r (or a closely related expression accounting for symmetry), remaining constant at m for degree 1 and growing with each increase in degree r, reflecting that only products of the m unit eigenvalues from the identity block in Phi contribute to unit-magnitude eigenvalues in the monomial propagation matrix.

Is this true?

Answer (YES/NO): NO